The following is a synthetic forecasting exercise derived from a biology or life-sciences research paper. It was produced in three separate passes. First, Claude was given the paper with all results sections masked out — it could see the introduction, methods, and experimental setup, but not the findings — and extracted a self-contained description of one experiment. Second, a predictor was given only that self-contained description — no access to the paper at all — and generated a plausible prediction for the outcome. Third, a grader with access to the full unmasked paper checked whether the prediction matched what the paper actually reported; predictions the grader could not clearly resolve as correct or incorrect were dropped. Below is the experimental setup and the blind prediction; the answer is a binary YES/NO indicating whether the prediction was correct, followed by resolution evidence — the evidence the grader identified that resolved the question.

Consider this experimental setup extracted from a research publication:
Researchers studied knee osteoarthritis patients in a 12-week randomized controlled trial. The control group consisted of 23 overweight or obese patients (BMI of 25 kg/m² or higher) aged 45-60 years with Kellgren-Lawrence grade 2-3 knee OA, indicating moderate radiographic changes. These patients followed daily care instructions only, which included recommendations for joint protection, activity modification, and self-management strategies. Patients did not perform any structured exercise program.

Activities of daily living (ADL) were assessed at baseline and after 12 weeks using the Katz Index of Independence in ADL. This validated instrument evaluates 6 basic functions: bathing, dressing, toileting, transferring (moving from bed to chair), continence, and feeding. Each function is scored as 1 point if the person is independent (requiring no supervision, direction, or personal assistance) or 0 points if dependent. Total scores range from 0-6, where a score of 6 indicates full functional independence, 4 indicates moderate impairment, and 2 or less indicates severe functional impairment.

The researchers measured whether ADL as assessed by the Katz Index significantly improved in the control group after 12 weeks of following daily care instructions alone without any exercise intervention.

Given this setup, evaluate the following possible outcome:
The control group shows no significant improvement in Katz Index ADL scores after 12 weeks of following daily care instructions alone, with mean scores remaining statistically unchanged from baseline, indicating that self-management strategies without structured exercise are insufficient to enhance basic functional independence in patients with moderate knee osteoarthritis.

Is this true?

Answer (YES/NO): NO